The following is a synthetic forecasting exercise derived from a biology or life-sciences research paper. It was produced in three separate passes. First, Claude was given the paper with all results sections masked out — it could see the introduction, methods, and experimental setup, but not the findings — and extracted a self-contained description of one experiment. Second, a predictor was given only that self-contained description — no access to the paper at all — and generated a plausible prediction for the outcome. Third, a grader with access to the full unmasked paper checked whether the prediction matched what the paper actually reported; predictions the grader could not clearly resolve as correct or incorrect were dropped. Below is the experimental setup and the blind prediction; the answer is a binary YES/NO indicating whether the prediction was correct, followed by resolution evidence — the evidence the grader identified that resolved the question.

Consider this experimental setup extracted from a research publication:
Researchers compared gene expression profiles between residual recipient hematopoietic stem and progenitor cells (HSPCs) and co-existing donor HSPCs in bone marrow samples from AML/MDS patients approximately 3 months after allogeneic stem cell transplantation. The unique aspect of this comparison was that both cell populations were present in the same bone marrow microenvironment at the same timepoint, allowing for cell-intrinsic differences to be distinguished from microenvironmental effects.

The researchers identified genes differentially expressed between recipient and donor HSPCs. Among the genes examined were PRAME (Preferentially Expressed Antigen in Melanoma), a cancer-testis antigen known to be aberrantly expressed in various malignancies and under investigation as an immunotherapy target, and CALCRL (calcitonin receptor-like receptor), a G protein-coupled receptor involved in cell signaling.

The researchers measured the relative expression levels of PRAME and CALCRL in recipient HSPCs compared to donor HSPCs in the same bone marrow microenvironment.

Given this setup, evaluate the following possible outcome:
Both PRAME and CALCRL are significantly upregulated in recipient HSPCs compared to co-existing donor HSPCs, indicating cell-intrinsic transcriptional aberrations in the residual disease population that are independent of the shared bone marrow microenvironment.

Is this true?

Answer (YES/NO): YES